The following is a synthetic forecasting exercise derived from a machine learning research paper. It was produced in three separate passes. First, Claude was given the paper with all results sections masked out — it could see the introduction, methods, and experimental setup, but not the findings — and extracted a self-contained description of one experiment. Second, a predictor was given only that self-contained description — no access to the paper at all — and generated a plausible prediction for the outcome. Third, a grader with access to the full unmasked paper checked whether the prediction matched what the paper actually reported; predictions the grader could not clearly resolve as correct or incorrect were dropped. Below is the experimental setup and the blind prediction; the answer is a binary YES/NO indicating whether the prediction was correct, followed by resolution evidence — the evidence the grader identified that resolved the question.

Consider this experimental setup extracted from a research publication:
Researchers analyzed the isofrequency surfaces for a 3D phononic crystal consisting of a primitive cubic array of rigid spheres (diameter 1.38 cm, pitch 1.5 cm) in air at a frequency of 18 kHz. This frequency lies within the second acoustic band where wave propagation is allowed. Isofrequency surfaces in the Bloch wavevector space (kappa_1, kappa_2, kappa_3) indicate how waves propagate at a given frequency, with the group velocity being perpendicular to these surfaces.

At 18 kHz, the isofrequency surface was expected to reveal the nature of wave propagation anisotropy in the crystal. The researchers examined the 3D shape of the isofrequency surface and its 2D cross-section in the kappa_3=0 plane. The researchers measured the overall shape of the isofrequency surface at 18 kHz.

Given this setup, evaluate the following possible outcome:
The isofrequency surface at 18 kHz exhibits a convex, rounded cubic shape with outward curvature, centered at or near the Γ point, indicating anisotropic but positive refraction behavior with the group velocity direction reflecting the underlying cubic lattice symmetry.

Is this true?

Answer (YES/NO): NO